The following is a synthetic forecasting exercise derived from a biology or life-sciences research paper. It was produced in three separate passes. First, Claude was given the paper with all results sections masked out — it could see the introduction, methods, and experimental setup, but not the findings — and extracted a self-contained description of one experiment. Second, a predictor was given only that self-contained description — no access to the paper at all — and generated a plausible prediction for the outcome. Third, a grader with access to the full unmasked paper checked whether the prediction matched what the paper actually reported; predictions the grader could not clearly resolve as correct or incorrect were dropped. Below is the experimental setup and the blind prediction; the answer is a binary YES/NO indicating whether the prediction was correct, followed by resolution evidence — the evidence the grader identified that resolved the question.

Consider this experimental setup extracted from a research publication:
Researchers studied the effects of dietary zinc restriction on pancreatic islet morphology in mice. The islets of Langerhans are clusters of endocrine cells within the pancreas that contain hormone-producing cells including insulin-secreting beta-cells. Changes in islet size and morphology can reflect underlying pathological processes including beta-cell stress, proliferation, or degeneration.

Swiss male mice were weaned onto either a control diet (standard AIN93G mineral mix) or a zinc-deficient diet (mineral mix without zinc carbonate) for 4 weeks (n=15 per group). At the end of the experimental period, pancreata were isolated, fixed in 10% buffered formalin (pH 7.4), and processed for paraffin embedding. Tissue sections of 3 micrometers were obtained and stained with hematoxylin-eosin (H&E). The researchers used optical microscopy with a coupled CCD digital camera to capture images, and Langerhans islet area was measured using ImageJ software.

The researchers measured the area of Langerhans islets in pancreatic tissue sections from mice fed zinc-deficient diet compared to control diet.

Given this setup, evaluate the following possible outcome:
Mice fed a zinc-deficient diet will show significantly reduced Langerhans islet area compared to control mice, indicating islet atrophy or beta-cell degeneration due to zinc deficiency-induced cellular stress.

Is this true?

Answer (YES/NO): YES